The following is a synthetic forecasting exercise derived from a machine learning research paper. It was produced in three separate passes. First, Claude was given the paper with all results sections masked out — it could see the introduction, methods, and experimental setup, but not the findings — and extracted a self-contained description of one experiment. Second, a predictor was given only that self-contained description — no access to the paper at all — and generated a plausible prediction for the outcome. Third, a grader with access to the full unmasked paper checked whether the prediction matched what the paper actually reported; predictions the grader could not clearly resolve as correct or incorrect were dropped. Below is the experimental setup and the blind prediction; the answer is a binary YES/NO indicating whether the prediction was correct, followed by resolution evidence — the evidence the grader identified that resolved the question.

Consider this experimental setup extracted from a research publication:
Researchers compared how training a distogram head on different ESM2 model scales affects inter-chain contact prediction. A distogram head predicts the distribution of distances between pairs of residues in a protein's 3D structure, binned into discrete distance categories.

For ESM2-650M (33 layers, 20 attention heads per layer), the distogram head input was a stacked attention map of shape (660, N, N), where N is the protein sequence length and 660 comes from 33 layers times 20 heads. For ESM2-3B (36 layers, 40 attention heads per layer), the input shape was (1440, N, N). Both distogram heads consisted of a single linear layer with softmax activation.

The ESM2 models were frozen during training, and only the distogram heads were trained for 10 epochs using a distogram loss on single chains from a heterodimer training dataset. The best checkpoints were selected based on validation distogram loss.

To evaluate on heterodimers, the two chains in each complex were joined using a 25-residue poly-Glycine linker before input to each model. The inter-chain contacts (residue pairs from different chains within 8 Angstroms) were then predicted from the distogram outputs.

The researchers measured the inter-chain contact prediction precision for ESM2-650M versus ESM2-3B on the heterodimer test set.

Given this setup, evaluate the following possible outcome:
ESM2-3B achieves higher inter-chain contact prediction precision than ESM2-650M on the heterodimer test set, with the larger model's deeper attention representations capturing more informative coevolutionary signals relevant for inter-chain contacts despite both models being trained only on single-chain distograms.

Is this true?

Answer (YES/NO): NO